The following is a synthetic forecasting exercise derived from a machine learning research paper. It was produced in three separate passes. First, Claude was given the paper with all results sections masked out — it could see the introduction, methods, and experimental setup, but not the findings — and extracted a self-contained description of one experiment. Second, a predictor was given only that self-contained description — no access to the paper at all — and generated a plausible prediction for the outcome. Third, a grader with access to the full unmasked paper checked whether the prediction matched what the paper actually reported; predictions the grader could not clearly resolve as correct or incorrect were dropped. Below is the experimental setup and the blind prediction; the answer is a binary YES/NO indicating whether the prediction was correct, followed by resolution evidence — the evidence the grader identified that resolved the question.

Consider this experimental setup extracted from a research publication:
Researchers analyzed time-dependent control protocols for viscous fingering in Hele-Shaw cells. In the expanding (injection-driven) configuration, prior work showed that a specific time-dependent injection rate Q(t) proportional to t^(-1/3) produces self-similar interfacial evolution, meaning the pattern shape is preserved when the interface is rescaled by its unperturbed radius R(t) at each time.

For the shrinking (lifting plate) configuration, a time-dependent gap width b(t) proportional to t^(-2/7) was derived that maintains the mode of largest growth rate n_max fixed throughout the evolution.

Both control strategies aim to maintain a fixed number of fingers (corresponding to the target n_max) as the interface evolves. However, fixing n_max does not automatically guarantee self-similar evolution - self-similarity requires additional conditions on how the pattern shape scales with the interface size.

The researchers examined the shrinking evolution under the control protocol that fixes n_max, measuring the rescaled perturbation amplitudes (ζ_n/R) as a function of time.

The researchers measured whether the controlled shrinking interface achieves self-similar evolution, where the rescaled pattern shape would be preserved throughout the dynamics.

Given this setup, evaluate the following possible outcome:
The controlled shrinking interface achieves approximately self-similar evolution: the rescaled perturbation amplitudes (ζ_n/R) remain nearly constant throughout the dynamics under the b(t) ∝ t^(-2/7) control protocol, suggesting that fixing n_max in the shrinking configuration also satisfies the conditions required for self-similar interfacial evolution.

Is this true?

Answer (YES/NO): NO